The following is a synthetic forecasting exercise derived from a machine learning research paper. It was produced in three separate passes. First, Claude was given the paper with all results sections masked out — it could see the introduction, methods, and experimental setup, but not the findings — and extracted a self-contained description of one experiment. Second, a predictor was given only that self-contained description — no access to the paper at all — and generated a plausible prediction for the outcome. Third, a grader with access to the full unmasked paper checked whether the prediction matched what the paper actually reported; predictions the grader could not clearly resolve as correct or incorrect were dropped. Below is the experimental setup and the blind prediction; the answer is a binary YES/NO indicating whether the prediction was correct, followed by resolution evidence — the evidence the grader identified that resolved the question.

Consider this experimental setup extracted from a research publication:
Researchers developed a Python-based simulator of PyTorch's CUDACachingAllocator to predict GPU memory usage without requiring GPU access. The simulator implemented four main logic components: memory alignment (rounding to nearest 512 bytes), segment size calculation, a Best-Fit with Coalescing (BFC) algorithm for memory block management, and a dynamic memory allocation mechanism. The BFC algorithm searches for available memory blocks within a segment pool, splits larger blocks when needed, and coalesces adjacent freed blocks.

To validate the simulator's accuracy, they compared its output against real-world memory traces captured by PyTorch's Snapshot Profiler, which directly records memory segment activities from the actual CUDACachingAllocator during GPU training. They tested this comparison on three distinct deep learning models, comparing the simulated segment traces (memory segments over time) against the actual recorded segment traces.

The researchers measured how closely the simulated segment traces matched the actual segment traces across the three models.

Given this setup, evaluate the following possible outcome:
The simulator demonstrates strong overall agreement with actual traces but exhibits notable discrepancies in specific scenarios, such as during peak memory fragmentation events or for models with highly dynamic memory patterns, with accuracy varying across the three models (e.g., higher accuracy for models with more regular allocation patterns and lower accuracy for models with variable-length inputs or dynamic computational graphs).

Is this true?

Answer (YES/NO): NO